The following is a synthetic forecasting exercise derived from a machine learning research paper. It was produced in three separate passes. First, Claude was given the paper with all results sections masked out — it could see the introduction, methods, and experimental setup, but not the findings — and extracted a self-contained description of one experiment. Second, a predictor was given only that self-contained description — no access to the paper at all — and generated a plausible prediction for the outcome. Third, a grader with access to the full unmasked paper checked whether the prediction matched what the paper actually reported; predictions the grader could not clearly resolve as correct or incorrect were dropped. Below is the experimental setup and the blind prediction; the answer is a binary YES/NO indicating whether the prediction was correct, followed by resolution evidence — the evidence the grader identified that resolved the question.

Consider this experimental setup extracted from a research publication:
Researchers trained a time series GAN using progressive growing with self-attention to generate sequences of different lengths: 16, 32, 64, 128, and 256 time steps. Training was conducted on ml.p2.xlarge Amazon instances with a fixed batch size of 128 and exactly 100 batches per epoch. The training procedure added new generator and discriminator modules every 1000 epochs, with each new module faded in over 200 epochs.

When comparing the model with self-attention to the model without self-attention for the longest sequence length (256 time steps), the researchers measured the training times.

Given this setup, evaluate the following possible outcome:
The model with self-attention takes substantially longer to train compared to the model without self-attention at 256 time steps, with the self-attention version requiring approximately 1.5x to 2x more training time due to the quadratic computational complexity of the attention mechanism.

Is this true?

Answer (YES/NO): YES